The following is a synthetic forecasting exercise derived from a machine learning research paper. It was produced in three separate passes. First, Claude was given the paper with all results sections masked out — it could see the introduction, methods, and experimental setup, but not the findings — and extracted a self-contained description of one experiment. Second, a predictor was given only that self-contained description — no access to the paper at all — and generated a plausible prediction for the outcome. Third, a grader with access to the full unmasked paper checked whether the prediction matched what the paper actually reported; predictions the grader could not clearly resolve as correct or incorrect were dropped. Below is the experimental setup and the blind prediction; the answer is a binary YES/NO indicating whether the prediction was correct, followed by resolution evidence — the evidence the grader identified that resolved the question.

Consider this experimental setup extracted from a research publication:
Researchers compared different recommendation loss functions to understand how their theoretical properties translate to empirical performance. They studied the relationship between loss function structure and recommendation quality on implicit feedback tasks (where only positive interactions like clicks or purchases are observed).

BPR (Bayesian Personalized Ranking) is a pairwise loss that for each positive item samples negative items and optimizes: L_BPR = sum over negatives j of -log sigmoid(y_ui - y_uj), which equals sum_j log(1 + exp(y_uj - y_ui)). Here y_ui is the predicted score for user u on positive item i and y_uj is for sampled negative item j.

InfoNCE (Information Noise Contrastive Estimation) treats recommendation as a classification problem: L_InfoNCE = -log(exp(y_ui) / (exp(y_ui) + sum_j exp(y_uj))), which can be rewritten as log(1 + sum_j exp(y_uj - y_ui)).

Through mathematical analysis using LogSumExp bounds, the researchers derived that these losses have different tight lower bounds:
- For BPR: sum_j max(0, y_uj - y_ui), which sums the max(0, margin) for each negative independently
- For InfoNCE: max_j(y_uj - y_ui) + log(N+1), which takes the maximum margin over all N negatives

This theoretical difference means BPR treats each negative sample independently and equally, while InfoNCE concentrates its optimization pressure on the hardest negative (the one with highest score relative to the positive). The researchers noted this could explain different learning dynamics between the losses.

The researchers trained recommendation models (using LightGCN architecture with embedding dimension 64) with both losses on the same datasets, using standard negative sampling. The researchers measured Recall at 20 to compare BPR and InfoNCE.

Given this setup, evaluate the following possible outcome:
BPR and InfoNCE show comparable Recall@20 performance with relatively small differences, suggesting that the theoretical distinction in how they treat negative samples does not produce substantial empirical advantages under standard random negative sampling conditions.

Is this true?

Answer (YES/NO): NO